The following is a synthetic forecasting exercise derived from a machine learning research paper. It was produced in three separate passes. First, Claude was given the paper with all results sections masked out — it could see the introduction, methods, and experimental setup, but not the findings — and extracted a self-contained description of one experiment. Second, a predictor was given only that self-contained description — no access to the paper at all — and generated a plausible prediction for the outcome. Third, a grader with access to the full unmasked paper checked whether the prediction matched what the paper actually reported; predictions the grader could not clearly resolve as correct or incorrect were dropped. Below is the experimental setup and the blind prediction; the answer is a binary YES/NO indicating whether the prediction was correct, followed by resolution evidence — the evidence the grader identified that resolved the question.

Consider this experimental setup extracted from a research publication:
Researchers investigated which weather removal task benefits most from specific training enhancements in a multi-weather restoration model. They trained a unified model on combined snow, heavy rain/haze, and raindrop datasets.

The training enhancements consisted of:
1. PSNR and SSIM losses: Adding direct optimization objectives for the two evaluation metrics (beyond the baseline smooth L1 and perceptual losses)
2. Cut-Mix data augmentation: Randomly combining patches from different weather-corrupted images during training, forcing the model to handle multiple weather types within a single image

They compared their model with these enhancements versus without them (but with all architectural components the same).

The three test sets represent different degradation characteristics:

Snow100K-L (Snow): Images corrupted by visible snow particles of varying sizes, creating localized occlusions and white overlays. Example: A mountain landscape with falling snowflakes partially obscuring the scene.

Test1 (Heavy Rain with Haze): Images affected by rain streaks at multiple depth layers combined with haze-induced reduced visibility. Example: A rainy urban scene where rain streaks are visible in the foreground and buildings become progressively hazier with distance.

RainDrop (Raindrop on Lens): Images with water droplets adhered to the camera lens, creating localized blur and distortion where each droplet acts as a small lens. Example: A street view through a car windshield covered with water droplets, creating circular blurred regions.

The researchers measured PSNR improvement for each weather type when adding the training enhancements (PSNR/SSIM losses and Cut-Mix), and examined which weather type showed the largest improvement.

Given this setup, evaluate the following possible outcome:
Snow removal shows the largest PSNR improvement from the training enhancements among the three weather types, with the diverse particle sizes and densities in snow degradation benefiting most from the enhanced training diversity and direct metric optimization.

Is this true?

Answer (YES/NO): NO